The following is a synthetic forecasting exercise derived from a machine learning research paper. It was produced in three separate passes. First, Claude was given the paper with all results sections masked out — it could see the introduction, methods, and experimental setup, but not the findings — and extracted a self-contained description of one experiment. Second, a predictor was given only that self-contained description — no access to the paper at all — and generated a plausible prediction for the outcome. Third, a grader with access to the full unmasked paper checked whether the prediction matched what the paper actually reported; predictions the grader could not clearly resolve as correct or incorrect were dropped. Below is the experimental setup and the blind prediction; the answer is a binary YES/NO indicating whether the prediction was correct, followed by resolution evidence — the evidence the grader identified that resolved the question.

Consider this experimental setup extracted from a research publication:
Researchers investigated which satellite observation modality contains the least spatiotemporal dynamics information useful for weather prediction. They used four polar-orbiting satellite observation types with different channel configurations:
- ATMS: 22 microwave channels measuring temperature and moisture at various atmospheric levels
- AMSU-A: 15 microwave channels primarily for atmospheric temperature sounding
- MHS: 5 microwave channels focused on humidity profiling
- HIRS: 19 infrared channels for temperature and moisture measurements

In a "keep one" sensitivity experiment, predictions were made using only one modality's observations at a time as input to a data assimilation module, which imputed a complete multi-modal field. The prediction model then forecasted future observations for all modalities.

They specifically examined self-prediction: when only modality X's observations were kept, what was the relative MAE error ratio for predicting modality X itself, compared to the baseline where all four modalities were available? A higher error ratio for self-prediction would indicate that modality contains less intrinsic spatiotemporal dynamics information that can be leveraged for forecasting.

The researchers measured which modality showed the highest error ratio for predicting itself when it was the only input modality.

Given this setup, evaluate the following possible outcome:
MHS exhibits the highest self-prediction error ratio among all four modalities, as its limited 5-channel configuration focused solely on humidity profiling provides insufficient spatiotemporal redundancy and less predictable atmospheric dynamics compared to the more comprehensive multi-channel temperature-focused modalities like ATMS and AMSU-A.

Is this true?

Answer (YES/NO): NO